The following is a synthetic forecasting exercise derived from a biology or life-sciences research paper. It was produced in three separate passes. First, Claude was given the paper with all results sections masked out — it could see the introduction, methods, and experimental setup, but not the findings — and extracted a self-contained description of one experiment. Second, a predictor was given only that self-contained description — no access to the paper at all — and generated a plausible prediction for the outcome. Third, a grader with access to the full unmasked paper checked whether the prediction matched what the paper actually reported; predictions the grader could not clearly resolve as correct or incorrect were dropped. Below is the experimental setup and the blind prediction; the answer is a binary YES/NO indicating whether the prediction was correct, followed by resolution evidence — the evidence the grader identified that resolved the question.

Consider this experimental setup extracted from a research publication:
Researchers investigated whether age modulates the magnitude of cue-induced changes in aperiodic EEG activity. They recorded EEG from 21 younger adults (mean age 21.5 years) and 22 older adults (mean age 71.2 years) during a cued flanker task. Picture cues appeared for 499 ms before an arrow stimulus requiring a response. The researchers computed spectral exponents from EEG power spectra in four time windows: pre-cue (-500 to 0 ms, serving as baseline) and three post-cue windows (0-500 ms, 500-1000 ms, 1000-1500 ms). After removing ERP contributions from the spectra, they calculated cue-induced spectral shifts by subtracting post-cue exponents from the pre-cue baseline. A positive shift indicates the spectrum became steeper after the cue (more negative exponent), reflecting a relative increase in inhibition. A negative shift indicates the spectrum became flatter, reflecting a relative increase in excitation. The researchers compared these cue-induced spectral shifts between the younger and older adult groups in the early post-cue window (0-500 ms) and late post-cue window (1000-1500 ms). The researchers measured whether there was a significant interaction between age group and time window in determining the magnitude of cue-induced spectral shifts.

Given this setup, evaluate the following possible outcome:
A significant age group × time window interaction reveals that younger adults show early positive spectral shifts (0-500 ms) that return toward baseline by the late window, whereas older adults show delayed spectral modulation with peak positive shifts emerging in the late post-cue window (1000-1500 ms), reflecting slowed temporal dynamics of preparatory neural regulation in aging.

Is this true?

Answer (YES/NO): NO